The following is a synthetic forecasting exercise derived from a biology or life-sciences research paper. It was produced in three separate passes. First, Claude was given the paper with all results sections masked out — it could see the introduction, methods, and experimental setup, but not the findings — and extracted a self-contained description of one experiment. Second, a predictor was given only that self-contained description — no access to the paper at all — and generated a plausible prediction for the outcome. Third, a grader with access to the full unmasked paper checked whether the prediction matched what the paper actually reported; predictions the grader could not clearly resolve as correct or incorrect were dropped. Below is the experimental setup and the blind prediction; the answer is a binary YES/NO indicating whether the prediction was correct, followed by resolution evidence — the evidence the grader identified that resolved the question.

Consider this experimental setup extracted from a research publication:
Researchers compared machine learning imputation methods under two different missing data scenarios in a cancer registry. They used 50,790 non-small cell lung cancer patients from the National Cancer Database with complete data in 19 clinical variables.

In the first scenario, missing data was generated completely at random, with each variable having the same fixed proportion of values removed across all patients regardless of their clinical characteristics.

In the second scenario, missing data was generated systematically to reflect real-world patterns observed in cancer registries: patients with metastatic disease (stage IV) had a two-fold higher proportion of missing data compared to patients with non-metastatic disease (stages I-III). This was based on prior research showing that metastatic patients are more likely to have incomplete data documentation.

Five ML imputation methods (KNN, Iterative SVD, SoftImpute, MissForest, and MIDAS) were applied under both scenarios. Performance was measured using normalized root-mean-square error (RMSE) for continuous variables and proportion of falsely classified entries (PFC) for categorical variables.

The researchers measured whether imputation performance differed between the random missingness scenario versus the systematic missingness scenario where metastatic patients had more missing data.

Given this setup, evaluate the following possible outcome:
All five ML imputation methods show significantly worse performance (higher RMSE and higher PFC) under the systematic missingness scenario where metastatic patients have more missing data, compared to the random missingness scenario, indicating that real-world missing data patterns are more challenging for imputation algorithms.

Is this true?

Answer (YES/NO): NO